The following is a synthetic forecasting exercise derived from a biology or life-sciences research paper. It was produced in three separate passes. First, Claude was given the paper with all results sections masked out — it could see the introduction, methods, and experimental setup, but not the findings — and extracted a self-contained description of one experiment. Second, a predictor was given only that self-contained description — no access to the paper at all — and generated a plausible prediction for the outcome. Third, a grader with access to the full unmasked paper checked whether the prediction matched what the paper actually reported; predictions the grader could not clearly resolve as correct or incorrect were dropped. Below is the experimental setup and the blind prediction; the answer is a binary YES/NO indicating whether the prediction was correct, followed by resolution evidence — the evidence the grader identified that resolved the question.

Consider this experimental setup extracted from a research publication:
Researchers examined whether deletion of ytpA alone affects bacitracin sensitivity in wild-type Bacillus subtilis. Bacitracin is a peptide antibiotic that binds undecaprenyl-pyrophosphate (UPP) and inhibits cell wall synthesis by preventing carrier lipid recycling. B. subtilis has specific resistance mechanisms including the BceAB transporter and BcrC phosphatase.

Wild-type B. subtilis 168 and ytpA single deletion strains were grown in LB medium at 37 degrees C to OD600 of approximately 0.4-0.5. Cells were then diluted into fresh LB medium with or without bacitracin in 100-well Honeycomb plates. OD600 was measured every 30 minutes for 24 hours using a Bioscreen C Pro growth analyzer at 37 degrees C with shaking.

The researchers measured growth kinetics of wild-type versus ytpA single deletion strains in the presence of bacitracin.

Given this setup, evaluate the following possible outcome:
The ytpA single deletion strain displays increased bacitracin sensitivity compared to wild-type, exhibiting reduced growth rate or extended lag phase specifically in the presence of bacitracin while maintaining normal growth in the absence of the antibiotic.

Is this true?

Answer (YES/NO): NO